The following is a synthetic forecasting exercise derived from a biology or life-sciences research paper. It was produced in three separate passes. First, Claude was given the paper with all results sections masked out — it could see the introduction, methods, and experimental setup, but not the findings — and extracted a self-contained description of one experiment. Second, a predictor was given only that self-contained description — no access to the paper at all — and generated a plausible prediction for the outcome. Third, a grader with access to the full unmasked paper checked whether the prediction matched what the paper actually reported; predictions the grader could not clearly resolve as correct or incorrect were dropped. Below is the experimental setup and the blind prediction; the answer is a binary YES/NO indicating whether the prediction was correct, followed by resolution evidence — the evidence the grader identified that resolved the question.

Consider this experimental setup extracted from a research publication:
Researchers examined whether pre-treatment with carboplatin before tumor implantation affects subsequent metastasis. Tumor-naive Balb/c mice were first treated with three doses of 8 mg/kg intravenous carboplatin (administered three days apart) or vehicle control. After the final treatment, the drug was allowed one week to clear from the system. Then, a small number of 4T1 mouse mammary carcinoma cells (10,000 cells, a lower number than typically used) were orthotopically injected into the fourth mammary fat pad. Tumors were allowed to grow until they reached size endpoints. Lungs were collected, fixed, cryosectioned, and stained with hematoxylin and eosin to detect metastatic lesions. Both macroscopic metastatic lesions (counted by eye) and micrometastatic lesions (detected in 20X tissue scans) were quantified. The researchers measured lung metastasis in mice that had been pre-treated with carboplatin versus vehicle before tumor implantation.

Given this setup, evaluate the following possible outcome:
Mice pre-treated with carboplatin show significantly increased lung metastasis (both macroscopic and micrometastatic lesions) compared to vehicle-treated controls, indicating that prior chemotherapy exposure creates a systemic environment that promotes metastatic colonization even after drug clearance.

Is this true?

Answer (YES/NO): YES